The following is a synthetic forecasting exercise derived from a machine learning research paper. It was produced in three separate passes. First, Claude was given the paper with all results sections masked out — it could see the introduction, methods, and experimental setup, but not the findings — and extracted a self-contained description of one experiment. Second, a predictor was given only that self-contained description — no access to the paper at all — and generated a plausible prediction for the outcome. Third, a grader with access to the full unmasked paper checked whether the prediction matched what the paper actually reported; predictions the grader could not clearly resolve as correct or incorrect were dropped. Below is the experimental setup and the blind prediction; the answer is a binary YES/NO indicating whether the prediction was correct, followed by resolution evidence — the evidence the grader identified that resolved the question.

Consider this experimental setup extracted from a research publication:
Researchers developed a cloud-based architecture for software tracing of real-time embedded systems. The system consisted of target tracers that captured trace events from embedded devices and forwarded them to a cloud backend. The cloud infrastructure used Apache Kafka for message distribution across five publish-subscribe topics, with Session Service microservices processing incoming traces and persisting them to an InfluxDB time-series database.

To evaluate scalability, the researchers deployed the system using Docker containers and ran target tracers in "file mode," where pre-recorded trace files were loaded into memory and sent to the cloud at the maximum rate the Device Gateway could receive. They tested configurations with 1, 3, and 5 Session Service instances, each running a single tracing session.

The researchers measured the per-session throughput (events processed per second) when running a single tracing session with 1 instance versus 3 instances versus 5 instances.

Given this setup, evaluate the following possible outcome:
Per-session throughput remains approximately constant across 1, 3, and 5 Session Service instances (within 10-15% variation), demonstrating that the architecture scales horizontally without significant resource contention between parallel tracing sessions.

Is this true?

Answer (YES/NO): YES